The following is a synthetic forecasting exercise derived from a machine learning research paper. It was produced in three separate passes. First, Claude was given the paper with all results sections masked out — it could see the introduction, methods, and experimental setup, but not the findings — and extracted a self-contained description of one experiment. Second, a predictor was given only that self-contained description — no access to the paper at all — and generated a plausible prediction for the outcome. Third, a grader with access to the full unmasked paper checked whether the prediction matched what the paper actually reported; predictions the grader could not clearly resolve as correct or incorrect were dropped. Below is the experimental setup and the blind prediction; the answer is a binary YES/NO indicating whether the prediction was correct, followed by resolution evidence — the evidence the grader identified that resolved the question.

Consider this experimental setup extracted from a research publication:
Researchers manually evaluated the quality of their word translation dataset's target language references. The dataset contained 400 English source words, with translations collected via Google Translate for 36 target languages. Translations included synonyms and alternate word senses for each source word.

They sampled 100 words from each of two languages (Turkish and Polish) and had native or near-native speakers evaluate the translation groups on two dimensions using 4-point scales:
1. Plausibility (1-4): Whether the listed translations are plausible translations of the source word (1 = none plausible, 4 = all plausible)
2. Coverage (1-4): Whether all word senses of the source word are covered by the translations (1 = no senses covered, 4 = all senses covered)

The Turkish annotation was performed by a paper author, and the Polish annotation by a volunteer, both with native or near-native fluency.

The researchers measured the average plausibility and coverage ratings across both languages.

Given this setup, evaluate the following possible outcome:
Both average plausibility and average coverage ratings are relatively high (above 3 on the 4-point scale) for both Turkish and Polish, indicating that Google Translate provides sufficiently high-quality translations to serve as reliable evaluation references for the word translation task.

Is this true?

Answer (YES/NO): YES